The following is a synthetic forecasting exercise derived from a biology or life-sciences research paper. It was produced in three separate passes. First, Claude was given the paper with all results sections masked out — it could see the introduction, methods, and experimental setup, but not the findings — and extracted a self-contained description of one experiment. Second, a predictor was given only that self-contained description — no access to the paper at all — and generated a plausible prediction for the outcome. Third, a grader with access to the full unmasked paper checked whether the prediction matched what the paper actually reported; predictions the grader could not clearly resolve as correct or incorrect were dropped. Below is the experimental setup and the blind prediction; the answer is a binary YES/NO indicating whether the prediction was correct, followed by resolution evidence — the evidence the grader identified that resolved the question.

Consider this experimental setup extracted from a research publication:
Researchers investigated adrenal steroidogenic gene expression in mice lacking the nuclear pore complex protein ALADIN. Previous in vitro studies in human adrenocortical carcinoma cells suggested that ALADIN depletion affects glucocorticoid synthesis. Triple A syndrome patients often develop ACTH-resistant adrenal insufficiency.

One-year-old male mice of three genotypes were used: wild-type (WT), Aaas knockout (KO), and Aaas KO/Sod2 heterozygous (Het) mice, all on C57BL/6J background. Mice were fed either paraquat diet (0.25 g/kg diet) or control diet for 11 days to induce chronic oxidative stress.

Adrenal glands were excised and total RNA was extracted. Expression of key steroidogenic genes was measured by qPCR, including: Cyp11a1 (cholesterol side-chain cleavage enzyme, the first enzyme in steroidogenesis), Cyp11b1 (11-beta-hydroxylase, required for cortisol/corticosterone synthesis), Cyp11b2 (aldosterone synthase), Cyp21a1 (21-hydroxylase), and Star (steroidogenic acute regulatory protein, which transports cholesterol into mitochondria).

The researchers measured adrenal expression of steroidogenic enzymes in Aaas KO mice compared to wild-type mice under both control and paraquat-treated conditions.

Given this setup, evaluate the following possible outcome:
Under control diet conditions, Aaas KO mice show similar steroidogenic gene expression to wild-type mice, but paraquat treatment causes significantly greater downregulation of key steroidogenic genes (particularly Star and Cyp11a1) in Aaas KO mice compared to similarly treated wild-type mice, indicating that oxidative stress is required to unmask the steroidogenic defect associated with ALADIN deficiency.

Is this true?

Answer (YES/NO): NO